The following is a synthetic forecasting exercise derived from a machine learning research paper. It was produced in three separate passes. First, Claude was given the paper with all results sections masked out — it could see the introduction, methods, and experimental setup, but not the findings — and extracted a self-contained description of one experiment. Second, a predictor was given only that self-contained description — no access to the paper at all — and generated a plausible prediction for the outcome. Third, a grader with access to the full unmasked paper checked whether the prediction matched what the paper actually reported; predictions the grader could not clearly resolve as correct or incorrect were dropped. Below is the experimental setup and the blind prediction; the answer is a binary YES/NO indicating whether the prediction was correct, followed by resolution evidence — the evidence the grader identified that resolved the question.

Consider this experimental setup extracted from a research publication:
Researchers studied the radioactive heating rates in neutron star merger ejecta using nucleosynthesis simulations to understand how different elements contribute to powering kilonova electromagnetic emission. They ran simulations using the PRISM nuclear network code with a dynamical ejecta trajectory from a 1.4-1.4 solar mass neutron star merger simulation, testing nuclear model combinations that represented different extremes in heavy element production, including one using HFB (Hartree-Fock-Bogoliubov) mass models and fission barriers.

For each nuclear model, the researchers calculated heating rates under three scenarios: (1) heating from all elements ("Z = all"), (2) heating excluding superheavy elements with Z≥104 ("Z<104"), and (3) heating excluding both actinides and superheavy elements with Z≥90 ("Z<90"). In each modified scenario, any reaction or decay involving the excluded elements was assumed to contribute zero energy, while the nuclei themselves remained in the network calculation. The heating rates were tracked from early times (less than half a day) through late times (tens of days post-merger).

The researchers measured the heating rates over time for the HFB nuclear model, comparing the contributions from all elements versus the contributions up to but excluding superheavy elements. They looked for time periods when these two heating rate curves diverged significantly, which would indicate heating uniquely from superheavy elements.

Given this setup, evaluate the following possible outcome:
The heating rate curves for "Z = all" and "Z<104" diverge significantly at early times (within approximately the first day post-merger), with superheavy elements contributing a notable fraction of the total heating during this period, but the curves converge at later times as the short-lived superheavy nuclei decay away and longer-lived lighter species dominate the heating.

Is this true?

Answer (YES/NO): NO